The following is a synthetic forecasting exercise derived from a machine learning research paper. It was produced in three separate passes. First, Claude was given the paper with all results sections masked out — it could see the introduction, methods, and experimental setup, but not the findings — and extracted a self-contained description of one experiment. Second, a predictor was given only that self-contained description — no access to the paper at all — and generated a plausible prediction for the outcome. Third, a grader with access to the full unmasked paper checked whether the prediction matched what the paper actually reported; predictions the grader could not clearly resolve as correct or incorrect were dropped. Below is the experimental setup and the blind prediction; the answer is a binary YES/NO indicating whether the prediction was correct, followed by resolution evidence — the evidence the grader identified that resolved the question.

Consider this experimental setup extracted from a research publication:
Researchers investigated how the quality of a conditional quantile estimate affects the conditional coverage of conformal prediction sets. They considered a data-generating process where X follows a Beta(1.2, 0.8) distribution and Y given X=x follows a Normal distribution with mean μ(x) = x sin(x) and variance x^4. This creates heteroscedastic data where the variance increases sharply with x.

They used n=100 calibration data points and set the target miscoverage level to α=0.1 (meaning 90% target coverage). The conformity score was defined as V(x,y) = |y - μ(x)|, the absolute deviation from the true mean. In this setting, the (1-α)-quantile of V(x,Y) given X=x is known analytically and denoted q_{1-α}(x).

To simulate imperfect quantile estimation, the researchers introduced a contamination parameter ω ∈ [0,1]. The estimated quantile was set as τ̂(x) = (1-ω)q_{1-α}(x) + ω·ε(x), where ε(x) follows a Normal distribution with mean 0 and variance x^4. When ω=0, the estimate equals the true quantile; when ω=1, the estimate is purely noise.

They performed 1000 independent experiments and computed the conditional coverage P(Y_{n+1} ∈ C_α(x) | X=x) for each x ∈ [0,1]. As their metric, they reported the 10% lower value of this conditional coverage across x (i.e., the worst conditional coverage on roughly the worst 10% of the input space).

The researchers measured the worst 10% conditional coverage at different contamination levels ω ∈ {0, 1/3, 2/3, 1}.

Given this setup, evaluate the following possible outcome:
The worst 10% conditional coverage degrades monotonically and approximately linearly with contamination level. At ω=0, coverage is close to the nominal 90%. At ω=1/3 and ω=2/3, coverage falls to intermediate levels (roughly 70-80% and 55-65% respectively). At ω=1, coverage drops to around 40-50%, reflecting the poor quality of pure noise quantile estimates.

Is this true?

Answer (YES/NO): NO